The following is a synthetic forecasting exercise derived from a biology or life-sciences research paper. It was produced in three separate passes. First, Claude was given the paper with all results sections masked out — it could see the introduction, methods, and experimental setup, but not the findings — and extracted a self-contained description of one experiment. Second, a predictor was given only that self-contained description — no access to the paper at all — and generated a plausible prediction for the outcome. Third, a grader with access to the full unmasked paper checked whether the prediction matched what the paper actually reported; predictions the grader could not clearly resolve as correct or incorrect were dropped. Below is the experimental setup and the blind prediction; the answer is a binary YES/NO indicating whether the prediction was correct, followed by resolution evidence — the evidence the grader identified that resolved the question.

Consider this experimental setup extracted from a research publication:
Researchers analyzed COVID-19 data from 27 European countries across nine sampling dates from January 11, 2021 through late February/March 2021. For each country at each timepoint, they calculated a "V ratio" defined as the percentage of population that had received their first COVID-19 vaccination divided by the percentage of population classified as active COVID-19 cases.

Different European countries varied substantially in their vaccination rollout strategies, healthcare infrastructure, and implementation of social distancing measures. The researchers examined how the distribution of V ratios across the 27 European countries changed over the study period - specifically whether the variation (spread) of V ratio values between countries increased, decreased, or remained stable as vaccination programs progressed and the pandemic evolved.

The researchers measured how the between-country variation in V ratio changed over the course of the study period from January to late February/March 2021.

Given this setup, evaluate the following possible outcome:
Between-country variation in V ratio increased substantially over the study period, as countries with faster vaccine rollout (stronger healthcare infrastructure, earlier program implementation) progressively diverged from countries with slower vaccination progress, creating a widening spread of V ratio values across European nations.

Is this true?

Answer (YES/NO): YES